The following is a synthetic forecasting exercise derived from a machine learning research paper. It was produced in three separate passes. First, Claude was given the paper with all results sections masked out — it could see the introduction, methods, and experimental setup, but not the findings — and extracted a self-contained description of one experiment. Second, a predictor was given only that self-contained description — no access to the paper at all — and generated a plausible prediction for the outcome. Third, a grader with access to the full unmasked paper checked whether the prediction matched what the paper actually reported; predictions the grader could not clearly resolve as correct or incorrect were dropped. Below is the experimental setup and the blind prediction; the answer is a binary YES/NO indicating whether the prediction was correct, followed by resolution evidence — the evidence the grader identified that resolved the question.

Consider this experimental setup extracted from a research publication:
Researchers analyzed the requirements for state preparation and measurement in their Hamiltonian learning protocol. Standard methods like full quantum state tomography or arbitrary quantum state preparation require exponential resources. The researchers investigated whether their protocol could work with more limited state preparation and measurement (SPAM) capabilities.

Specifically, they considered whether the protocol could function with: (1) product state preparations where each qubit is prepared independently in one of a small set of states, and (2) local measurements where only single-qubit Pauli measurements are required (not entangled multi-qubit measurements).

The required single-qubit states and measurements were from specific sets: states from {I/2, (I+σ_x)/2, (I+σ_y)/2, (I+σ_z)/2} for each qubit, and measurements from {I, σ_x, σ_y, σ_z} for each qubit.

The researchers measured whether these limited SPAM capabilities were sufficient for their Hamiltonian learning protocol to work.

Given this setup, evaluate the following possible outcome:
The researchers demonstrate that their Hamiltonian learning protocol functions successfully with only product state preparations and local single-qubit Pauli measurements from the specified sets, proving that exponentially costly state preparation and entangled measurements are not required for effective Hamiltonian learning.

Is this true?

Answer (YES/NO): YES